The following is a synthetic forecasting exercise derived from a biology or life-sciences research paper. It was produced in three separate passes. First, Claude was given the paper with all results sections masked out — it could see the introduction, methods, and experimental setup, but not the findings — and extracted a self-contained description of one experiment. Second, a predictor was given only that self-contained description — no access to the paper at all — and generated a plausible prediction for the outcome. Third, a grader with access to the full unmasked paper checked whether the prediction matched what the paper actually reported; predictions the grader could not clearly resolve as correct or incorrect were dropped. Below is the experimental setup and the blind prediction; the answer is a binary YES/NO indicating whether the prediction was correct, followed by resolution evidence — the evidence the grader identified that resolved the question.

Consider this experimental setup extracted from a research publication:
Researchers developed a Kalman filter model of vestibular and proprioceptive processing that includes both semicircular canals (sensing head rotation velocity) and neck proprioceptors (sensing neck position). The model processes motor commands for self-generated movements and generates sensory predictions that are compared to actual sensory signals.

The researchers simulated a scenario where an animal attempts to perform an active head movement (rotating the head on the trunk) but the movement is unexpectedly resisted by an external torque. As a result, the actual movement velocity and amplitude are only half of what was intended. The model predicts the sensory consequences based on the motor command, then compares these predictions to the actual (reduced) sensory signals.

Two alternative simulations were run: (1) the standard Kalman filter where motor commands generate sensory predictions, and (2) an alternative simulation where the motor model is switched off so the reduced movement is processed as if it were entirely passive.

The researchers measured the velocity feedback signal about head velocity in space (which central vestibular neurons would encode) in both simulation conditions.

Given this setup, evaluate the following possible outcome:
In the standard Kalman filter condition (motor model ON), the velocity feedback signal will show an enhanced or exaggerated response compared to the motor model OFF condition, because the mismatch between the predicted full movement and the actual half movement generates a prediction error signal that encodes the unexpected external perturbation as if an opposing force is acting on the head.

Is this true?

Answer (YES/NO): NO